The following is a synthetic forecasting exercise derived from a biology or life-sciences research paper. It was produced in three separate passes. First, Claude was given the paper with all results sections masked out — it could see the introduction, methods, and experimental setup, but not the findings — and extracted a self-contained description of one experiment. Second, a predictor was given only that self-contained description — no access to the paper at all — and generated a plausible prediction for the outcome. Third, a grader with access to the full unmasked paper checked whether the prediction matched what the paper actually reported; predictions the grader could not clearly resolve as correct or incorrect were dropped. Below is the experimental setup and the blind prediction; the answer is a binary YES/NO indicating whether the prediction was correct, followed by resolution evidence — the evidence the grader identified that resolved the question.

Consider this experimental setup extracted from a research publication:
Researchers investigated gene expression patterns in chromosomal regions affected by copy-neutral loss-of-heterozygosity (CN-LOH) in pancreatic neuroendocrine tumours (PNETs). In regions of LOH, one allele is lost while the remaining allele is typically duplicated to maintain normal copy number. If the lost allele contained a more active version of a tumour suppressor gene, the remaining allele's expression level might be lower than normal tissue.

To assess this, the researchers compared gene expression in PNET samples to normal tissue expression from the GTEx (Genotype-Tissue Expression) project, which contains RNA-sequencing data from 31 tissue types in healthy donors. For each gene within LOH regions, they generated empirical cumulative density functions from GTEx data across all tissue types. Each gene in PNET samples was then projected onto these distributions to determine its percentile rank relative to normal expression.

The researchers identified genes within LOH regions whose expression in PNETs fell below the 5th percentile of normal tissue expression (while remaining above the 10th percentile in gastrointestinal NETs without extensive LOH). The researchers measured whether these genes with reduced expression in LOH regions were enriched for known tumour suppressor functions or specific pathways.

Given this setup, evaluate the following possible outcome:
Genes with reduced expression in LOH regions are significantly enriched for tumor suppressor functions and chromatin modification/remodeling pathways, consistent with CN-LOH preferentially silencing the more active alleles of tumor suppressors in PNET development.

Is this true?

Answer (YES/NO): NO